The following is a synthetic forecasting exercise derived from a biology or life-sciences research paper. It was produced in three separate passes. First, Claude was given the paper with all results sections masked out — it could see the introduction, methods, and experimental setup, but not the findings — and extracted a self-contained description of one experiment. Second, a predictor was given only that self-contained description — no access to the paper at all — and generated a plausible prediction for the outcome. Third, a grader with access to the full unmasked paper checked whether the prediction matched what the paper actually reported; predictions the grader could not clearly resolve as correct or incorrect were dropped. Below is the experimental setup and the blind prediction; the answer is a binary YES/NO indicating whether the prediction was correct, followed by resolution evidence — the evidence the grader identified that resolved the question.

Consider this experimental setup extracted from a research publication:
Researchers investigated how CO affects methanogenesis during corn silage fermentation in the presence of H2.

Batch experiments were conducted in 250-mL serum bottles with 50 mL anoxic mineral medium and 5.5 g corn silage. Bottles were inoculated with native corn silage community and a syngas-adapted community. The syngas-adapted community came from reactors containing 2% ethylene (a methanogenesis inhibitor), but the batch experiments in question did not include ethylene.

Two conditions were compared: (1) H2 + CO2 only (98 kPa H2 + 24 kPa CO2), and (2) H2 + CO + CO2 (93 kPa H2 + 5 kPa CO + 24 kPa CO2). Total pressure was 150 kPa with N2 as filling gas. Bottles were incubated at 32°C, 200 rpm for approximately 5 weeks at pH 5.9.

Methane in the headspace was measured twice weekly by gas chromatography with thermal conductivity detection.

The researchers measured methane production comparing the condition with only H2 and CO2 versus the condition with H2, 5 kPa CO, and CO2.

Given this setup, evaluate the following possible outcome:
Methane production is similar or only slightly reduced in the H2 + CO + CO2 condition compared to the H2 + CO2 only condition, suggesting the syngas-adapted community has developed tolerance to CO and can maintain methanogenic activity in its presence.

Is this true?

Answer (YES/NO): NO